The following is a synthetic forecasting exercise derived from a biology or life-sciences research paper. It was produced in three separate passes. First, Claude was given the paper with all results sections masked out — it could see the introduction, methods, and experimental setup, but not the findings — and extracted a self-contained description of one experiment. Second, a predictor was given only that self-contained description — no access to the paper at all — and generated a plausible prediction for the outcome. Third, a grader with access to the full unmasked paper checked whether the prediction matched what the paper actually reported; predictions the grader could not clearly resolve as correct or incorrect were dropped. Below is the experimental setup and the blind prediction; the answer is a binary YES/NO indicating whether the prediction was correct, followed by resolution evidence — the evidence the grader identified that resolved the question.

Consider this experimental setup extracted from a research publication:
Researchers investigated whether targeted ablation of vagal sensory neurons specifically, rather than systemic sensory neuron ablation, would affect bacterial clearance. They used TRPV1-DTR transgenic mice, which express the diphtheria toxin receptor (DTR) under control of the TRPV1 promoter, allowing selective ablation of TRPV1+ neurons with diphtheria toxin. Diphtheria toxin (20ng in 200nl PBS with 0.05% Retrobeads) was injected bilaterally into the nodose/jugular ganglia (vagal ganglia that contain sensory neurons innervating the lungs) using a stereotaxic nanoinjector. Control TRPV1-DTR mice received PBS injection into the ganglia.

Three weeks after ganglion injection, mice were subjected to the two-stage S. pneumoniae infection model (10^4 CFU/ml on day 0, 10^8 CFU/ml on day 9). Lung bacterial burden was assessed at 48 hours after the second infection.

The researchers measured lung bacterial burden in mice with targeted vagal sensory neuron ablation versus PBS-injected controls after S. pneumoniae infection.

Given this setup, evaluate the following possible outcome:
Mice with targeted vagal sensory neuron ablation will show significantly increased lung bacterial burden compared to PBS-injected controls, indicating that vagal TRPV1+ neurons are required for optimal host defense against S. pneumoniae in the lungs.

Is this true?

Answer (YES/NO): YES